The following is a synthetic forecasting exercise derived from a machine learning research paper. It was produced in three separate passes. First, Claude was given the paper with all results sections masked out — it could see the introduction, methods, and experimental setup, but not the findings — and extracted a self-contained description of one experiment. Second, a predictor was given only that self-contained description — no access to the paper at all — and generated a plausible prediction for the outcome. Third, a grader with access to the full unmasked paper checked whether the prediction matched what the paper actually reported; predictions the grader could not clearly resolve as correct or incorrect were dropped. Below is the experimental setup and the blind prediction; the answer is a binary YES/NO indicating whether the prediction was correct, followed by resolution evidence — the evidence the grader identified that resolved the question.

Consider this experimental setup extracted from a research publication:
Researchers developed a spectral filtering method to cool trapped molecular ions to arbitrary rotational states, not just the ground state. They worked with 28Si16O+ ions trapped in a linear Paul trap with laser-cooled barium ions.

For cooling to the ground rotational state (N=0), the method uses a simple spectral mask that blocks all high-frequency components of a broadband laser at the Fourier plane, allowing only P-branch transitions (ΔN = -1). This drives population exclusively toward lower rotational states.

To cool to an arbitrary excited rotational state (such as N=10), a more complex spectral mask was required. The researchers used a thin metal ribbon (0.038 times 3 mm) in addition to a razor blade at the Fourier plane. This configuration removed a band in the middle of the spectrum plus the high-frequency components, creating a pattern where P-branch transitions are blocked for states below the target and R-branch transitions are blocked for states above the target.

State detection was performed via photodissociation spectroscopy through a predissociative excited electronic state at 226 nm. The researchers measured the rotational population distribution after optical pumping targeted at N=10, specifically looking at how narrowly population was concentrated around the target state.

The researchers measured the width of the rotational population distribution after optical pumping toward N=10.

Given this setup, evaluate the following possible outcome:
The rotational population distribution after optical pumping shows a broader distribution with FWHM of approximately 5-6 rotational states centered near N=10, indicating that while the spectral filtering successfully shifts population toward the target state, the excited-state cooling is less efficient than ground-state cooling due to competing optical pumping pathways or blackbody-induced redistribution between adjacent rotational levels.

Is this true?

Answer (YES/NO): NO